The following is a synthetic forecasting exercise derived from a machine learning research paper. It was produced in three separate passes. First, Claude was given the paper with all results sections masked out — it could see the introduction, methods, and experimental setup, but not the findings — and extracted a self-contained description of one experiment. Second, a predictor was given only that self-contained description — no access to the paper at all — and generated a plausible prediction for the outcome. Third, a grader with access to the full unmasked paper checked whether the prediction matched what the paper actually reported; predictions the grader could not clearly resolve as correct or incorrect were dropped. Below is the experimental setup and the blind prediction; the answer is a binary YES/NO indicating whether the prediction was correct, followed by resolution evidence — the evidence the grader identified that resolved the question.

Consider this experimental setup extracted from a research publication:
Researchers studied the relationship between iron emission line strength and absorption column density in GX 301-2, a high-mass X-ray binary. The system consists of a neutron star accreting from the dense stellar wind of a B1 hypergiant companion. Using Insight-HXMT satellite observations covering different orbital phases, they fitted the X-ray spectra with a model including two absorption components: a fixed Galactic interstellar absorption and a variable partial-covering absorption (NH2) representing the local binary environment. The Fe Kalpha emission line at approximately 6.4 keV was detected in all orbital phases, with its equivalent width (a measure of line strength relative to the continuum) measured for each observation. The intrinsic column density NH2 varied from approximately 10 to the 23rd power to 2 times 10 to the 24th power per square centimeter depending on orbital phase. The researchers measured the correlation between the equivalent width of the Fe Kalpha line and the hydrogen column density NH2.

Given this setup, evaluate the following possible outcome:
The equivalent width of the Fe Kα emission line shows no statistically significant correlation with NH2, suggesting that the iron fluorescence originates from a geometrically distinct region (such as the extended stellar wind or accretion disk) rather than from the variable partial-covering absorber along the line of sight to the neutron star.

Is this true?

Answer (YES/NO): NO